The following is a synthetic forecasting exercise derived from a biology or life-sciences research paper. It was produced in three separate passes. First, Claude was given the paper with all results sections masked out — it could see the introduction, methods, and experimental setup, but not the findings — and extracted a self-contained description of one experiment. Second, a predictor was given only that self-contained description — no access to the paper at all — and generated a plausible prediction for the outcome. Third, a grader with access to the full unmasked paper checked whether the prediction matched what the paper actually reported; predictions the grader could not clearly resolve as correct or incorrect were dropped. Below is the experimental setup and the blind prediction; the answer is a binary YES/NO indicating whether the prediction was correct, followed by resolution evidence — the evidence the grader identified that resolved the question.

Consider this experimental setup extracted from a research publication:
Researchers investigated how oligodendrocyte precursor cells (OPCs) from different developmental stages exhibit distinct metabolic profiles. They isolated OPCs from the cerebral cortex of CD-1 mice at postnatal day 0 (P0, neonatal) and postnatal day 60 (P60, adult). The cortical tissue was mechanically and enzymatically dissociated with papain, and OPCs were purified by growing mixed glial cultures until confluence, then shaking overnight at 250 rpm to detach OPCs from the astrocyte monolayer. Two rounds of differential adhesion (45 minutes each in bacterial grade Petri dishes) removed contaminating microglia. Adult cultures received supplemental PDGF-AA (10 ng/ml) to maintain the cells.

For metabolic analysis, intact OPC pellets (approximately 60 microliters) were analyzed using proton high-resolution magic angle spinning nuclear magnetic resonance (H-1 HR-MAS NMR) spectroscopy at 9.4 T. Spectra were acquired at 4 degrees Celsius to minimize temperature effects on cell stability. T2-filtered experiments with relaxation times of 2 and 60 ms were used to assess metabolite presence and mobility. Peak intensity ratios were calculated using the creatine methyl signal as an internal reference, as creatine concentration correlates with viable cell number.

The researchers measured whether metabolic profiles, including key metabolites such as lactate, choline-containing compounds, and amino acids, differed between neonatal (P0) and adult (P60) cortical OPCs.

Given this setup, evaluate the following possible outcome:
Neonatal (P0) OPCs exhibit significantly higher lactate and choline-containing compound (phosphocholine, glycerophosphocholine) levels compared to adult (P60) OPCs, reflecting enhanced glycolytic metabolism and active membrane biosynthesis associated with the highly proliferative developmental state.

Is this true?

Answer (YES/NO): NO